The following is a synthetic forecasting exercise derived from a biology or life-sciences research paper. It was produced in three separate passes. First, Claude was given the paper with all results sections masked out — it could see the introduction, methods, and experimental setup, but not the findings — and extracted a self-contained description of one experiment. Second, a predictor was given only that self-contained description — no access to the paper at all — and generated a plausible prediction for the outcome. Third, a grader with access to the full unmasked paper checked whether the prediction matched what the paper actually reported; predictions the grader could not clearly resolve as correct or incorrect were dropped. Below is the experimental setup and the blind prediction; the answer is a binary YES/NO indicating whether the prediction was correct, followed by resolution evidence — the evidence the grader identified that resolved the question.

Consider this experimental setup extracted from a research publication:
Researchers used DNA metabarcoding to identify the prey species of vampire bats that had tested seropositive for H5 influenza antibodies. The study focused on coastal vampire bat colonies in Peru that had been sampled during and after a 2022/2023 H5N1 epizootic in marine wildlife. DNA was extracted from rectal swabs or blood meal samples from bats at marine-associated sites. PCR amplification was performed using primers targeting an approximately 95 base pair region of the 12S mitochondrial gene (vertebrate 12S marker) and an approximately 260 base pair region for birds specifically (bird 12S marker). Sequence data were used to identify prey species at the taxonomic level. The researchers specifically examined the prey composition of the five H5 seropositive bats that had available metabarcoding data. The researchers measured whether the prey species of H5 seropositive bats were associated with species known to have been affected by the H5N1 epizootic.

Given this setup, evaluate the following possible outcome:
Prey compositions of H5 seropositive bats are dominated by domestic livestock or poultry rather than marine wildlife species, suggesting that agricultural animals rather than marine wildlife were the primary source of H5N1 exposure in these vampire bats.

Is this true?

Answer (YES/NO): NO